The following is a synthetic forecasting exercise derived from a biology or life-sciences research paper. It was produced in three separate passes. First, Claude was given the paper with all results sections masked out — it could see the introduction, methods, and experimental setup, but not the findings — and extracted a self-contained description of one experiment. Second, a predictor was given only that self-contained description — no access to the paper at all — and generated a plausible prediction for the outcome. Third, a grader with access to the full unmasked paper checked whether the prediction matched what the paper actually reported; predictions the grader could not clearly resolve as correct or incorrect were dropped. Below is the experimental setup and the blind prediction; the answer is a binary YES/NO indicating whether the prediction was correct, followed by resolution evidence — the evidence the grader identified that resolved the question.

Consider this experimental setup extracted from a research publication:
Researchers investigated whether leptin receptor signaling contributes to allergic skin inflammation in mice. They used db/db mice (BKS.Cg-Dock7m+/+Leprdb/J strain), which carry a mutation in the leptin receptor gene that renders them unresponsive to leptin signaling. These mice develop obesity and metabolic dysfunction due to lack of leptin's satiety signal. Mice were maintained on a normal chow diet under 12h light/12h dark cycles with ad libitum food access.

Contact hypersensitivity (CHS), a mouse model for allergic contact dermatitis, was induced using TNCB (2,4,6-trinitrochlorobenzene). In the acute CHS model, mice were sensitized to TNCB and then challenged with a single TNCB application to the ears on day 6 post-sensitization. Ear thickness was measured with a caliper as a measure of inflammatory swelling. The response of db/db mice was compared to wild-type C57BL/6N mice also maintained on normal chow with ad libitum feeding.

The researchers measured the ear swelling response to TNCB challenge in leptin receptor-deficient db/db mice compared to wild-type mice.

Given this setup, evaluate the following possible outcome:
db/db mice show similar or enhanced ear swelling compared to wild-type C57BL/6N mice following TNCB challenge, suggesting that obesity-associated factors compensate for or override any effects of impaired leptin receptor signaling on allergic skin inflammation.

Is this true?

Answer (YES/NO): YES